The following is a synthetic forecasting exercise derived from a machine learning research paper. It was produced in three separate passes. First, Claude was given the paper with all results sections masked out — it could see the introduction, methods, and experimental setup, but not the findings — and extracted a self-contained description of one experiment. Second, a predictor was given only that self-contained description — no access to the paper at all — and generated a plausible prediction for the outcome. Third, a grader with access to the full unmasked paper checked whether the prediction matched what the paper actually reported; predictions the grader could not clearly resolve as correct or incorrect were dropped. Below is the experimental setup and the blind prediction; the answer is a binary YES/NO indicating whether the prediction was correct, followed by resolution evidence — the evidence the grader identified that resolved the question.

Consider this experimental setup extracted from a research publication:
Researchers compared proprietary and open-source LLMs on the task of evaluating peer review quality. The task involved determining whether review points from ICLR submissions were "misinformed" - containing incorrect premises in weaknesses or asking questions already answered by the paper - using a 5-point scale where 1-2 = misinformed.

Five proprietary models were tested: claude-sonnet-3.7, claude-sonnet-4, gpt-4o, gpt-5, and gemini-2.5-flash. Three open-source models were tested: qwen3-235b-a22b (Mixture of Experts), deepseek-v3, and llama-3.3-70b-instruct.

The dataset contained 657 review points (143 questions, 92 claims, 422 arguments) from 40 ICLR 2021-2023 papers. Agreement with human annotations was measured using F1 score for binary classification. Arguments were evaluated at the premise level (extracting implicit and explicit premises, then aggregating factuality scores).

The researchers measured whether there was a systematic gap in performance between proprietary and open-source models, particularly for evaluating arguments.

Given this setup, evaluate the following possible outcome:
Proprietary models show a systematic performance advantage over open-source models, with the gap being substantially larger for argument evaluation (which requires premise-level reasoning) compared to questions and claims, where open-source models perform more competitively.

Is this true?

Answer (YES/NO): NO